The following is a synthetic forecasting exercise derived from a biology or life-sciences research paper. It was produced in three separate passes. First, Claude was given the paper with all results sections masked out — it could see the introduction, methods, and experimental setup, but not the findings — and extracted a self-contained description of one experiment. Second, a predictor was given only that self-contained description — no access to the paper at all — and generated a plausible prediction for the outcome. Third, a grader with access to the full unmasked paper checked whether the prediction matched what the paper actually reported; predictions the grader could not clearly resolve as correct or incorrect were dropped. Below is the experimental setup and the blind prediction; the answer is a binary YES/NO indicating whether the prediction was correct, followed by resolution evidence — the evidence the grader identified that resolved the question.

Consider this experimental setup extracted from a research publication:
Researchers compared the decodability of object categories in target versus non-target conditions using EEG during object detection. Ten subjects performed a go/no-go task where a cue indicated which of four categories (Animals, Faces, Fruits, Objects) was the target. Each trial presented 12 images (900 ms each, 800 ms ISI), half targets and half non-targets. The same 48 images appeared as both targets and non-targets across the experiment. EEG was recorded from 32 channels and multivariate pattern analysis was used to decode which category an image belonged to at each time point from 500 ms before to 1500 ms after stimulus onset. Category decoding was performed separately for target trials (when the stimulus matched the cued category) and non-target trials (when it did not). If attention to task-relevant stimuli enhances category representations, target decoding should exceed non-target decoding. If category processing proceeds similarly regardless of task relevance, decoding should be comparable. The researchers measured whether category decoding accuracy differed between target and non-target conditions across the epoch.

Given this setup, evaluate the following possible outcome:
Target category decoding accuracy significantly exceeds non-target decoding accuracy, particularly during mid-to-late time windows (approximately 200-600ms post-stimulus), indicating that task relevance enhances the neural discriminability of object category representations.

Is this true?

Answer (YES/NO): NO